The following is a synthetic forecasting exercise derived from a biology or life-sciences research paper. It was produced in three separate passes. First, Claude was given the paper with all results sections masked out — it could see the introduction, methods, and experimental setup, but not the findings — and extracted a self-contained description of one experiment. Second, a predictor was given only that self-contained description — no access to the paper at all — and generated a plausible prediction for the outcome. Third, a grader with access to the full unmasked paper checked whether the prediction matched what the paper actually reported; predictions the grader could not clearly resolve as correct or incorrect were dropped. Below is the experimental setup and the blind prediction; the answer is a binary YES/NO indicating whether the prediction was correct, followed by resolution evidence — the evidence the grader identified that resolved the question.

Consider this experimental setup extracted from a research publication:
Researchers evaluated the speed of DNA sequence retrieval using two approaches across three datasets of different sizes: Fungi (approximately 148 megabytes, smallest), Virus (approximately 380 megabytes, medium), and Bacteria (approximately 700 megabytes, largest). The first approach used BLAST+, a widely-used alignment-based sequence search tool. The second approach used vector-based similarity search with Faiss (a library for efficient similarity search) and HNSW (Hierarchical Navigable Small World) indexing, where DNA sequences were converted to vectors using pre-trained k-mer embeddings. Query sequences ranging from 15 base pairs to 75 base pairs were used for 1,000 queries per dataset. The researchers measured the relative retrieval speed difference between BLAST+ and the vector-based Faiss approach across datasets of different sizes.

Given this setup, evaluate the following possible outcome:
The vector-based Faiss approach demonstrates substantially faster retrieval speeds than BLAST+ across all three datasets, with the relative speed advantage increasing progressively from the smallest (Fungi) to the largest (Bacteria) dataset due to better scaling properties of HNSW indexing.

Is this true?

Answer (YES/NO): YES